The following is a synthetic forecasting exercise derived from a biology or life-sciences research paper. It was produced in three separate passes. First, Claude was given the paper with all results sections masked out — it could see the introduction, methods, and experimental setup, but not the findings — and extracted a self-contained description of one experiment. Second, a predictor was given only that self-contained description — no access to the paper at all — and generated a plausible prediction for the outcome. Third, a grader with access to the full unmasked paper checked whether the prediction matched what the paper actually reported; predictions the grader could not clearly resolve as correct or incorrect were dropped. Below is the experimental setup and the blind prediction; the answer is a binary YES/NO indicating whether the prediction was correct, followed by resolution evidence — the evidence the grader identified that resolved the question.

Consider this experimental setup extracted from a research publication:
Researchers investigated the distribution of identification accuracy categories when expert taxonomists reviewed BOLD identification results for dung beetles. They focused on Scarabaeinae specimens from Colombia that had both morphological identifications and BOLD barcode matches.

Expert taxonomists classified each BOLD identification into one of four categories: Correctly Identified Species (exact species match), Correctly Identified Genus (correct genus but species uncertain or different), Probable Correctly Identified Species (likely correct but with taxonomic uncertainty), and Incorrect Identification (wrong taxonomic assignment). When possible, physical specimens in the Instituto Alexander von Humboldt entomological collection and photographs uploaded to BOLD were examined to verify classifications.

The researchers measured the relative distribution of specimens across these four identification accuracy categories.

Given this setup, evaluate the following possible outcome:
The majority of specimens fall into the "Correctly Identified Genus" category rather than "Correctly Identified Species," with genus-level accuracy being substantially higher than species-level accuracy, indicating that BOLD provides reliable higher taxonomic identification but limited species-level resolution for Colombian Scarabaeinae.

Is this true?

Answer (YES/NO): NO